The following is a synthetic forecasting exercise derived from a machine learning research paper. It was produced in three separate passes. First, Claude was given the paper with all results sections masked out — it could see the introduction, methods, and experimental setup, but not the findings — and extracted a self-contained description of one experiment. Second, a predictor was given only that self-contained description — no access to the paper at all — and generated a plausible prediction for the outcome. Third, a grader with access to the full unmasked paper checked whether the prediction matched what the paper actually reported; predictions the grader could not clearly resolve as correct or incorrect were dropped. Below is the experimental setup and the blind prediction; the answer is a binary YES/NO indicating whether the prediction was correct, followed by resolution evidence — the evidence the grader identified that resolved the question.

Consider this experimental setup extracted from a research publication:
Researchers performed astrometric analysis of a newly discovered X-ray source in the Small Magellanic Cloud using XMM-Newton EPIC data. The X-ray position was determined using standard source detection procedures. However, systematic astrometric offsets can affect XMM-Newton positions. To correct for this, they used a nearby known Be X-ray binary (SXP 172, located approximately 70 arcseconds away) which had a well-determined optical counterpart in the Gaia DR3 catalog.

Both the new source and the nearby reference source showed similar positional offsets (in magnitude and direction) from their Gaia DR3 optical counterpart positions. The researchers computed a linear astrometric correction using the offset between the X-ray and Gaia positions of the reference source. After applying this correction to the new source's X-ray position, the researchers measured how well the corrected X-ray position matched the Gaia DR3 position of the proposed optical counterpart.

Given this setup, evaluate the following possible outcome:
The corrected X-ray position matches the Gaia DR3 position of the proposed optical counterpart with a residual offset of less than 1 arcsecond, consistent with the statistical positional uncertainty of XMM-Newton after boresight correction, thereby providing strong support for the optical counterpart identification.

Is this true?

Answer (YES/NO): YES